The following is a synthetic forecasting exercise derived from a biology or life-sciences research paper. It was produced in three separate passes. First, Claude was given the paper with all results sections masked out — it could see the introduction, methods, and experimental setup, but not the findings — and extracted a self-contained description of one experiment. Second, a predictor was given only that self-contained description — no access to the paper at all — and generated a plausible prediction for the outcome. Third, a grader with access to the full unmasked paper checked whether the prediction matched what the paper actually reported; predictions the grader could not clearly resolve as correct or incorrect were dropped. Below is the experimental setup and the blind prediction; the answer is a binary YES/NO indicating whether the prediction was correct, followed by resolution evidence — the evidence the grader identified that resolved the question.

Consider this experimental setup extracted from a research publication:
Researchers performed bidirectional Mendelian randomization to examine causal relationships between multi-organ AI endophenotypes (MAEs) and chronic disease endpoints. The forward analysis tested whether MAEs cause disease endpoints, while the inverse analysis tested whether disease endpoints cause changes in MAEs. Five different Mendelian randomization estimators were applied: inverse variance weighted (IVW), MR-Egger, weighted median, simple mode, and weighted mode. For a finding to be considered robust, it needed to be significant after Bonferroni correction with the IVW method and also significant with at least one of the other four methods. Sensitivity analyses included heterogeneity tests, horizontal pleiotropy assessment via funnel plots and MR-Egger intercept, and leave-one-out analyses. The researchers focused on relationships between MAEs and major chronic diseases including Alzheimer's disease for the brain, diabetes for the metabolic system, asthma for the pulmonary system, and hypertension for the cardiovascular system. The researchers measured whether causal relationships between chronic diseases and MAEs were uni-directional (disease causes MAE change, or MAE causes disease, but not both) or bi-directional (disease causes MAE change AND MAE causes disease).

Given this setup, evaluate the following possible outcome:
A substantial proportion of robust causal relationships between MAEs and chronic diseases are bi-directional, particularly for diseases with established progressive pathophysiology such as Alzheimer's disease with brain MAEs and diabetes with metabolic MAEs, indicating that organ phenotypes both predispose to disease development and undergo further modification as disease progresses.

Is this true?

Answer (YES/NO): NO